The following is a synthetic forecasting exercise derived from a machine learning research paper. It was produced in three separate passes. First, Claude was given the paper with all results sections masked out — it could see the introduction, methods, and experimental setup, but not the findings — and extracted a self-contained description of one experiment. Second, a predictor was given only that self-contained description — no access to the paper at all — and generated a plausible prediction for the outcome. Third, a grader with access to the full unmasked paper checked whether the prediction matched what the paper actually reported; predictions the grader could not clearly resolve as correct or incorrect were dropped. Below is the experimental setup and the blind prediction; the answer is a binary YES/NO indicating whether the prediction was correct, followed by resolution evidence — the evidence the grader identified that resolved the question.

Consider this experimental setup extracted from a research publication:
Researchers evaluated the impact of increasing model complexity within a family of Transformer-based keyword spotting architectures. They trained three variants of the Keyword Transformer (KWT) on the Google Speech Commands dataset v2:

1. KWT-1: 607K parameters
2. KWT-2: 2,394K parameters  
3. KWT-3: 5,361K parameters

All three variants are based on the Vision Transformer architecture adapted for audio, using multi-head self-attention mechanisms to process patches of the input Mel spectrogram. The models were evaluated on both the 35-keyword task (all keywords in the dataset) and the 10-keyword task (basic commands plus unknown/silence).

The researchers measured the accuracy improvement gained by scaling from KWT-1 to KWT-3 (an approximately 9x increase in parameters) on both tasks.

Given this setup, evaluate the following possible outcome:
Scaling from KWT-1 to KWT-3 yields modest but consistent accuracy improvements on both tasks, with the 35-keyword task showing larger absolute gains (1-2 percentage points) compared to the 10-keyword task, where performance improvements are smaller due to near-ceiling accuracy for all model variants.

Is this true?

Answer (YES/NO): NO